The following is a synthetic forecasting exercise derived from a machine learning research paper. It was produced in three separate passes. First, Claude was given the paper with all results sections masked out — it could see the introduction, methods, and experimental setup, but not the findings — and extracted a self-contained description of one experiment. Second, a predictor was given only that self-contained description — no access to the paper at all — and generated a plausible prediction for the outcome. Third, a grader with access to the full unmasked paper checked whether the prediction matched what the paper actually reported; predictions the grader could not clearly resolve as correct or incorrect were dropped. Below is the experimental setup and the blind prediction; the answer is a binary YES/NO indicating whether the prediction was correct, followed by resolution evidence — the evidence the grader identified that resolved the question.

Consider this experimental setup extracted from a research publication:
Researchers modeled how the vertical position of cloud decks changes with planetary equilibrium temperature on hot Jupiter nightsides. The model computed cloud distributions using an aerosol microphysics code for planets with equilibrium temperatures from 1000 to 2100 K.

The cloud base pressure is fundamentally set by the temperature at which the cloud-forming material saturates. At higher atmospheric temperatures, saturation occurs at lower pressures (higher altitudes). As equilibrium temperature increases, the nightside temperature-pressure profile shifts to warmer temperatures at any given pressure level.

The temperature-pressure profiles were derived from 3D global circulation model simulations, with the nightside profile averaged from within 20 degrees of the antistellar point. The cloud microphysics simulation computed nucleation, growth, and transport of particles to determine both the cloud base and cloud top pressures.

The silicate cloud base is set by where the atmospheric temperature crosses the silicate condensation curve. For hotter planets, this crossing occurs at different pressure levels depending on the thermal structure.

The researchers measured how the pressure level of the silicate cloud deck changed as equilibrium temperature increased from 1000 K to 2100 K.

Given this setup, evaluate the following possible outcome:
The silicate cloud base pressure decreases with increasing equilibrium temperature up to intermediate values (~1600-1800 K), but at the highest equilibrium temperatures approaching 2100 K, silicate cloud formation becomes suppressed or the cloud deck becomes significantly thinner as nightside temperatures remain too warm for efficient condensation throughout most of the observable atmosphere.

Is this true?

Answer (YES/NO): NO